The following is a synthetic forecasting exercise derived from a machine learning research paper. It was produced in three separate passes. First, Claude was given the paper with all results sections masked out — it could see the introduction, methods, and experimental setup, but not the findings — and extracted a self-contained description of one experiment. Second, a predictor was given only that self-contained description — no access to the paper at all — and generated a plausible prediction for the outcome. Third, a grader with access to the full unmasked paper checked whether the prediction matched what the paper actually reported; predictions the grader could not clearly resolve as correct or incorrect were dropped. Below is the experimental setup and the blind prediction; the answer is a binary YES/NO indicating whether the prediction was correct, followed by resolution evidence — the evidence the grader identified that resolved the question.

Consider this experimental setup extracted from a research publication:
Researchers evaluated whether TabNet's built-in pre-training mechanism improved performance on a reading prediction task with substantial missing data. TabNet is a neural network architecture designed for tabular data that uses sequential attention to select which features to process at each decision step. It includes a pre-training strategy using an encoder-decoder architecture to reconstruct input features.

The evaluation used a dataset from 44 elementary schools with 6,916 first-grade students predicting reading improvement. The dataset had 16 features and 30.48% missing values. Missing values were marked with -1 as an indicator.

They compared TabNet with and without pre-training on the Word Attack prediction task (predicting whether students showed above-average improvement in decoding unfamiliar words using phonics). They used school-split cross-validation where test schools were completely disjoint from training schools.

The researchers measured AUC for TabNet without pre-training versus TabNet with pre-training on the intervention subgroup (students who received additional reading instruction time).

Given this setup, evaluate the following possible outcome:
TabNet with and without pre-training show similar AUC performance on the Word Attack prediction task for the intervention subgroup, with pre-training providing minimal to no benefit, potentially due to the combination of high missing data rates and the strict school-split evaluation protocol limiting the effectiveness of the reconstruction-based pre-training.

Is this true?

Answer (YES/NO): YES